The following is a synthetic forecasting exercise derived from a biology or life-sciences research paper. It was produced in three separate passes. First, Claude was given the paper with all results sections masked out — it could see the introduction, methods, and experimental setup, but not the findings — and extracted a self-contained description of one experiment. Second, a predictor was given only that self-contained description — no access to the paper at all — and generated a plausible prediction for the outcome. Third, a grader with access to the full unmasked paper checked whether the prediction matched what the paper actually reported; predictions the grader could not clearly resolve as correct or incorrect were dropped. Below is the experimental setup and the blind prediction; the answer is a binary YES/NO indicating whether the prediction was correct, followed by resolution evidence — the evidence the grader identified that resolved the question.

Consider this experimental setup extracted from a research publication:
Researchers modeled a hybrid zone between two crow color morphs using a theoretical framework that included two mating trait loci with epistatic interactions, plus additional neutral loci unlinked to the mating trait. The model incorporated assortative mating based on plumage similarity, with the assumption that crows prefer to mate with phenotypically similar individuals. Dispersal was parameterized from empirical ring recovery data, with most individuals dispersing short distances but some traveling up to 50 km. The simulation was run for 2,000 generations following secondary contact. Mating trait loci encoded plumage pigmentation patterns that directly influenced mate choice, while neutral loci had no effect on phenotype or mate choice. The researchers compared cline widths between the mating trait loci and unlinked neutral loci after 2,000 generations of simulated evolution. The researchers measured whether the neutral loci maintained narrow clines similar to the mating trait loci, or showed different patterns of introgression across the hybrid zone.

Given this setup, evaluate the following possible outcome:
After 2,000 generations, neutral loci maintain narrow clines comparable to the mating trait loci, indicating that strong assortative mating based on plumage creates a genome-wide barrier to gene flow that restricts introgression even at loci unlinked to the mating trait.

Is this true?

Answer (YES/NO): NO